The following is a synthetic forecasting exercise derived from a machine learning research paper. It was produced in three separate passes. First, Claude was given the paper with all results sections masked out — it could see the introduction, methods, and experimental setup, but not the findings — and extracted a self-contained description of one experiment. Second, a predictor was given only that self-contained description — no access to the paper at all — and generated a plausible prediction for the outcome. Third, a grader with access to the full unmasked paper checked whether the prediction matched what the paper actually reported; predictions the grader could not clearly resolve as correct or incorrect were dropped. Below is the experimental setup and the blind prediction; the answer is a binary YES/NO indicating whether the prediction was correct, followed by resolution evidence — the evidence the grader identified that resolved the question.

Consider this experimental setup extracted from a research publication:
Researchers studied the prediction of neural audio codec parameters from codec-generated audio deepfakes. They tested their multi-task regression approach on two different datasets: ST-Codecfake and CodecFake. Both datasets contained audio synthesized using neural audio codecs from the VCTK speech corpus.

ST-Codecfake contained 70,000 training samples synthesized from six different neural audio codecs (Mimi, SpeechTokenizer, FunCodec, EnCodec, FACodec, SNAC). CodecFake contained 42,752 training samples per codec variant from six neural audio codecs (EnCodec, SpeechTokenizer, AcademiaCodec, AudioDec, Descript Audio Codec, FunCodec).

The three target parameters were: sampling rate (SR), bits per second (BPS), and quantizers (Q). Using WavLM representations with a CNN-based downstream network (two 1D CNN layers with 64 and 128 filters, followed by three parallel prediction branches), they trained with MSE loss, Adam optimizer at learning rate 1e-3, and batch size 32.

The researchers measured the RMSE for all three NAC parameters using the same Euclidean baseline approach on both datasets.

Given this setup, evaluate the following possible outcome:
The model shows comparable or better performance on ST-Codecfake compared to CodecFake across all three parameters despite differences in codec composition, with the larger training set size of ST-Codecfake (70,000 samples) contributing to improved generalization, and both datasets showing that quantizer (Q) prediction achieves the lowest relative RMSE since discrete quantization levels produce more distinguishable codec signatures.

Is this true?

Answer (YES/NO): NO